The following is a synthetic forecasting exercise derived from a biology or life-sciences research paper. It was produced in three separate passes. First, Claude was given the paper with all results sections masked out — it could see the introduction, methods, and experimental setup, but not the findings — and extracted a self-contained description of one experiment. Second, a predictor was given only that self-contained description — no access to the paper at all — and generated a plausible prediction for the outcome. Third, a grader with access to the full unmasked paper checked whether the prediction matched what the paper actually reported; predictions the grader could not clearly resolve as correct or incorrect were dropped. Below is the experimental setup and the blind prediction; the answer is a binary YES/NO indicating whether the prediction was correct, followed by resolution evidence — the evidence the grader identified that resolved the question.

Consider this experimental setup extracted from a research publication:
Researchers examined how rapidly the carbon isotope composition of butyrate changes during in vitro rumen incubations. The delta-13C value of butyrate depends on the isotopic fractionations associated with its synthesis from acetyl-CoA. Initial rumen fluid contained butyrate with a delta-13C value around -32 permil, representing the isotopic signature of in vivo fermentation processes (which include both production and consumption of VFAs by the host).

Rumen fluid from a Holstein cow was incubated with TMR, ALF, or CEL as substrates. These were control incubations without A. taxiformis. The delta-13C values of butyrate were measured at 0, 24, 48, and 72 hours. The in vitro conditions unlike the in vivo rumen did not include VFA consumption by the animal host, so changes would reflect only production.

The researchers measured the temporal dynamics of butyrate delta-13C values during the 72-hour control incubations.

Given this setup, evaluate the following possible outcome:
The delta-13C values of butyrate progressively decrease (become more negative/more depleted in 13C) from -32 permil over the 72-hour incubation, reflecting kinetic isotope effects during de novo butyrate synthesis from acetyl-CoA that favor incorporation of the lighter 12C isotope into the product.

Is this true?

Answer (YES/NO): NO